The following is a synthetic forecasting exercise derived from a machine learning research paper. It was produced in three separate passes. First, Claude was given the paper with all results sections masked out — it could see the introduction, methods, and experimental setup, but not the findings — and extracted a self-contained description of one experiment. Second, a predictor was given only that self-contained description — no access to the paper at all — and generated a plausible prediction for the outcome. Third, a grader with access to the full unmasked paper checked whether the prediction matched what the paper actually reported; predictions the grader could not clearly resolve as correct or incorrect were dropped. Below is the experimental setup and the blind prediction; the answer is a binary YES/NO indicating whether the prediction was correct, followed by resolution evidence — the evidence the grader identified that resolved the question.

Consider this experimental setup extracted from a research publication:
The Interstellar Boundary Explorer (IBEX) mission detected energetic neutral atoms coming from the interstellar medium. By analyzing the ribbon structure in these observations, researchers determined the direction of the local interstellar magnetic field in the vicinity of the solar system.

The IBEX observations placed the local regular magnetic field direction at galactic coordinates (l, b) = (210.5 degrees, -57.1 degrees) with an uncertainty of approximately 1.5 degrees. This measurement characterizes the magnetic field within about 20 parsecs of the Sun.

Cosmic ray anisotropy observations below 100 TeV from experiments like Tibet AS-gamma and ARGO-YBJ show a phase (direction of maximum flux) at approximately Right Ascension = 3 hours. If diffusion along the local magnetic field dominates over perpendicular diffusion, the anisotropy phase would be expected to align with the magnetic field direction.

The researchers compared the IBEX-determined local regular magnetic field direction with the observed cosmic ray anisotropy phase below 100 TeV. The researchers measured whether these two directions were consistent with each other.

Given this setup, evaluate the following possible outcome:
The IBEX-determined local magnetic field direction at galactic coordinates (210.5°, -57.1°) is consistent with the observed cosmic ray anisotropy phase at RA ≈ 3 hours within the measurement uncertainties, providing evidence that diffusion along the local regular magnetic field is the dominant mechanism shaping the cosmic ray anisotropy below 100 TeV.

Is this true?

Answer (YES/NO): YES